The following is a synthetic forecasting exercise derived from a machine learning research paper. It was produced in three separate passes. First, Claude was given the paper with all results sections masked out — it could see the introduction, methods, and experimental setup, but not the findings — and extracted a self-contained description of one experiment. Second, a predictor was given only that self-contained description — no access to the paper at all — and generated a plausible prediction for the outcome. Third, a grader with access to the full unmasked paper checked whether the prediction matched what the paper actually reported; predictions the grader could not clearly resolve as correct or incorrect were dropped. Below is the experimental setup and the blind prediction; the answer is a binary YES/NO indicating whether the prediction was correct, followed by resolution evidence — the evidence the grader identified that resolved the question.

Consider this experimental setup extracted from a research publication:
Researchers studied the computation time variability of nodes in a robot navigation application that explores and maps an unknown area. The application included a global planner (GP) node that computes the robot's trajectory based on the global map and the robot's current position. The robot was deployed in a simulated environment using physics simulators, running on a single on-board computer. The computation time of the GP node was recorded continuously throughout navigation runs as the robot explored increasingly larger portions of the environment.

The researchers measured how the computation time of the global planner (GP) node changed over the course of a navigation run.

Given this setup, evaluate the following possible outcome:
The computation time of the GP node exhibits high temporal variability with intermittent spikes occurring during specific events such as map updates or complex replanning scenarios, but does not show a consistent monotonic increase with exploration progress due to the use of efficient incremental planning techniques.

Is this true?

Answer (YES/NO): NO